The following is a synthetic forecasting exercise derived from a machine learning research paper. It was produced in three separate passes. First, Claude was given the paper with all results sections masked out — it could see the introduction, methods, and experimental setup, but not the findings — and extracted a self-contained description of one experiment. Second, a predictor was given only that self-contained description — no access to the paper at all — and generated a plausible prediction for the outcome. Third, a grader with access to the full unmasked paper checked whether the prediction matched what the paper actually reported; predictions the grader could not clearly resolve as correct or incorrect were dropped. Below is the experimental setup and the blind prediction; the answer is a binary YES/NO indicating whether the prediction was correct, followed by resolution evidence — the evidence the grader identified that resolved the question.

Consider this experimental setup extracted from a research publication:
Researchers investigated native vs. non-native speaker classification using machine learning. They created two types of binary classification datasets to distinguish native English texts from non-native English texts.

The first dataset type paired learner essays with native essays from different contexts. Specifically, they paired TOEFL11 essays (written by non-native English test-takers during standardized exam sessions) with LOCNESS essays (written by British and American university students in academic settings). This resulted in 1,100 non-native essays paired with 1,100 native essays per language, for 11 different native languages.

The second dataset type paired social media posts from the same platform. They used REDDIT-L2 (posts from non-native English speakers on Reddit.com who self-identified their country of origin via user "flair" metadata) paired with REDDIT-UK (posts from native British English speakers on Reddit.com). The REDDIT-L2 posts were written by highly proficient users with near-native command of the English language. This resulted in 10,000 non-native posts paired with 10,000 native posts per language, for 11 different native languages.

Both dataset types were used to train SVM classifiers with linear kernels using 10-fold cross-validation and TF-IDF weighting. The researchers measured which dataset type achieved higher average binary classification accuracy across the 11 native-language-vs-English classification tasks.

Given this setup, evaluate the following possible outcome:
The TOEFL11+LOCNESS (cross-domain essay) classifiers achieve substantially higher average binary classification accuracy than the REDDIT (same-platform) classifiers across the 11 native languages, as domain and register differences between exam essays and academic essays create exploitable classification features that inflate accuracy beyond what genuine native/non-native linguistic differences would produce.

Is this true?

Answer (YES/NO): YES